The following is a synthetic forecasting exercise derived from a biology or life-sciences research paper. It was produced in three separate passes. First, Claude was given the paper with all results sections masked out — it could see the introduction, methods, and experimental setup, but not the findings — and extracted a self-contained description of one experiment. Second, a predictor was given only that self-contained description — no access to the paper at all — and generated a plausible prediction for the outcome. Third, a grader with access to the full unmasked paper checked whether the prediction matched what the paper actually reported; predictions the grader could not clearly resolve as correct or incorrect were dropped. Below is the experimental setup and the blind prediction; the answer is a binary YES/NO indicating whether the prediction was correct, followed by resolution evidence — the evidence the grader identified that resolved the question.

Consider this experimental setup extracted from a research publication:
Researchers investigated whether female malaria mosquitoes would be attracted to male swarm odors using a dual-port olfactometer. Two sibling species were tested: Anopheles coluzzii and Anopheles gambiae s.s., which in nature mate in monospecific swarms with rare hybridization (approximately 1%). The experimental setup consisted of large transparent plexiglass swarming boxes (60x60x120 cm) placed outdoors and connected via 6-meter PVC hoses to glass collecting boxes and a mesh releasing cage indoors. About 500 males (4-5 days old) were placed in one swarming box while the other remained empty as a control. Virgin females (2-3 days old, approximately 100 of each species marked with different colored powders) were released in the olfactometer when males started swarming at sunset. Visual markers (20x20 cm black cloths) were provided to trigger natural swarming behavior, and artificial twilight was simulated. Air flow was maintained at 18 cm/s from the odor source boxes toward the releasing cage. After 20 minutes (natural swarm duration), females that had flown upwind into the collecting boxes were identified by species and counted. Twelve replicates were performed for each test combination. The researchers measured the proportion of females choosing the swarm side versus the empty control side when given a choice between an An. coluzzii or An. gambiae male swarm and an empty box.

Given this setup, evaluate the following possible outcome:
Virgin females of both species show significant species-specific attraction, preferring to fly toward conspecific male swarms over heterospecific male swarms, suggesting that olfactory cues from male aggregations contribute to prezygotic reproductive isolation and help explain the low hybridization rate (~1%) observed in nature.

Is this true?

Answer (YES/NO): NO